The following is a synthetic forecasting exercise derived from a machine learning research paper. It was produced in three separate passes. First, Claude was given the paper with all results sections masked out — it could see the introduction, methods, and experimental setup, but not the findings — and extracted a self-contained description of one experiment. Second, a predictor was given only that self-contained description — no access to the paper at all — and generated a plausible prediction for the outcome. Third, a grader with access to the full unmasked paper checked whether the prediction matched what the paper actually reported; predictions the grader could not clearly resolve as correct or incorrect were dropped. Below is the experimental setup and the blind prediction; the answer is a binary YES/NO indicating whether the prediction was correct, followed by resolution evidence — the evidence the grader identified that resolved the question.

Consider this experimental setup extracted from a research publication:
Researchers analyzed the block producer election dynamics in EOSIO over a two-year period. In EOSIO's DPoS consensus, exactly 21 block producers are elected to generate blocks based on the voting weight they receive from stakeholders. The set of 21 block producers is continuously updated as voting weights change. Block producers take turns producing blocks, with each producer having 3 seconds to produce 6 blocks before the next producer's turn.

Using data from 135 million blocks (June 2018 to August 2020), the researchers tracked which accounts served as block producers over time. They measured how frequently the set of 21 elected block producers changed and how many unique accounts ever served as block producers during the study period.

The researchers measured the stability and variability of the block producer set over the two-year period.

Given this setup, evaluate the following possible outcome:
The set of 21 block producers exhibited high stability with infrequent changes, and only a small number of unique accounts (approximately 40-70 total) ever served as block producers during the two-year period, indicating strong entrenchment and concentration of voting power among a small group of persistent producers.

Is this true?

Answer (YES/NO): YES